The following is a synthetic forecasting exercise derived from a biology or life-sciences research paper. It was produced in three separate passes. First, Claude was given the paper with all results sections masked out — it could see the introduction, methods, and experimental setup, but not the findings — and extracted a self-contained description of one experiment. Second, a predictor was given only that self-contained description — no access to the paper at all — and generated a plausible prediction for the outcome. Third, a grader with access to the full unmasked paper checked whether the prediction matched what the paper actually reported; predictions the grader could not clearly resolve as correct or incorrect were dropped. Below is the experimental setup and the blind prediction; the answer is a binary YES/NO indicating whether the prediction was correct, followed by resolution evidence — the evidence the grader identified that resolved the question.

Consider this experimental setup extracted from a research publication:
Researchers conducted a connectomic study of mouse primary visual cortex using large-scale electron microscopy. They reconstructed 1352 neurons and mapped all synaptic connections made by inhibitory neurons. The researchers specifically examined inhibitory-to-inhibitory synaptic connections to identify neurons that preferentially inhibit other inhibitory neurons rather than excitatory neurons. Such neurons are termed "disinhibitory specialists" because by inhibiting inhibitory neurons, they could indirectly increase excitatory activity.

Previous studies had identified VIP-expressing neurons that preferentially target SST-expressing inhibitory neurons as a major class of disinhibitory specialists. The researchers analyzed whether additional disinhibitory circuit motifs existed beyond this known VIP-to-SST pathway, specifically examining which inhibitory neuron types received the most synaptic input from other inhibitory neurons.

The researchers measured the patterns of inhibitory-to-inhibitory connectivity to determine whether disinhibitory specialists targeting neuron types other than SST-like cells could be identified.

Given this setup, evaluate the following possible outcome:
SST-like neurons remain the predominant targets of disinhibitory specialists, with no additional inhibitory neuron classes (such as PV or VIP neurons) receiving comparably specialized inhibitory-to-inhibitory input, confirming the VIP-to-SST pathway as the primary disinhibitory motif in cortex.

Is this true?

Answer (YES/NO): NO